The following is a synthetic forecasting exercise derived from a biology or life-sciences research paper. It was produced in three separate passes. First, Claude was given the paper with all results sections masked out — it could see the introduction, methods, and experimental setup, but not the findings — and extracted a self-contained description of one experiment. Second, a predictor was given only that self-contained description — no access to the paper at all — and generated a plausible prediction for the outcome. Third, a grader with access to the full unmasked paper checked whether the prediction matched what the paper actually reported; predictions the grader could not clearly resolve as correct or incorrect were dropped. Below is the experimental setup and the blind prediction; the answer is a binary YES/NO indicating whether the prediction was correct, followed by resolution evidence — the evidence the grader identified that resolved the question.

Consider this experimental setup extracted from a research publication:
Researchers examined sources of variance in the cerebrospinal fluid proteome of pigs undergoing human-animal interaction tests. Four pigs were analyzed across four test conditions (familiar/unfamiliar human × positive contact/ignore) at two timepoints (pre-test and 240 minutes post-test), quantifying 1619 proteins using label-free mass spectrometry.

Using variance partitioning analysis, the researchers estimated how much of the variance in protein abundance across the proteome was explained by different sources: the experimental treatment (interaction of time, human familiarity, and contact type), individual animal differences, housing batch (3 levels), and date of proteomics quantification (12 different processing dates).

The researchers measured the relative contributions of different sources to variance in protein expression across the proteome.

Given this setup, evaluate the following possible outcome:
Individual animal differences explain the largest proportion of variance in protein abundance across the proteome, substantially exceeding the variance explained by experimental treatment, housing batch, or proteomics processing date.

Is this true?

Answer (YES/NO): YES